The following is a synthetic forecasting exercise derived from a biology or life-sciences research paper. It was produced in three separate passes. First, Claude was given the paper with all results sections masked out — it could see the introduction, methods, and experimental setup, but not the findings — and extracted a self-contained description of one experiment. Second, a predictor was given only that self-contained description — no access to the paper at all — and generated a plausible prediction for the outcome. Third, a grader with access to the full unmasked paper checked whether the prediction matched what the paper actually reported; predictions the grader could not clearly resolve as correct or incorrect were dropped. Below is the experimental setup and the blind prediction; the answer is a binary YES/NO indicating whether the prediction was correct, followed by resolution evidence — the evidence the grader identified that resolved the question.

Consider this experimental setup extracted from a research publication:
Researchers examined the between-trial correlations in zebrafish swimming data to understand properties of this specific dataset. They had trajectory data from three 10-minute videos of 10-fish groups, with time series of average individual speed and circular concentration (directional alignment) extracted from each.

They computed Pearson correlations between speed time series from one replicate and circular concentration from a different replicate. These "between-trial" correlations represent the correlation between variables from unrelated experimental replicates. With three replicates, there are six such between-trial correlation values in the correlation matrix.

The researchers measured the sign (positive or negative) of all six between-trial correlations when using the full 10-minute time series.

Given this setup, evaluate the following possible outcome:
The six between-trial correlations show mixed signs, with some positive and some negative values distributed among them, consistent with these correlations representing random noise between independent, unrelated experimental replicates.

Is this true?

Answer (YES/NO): NO